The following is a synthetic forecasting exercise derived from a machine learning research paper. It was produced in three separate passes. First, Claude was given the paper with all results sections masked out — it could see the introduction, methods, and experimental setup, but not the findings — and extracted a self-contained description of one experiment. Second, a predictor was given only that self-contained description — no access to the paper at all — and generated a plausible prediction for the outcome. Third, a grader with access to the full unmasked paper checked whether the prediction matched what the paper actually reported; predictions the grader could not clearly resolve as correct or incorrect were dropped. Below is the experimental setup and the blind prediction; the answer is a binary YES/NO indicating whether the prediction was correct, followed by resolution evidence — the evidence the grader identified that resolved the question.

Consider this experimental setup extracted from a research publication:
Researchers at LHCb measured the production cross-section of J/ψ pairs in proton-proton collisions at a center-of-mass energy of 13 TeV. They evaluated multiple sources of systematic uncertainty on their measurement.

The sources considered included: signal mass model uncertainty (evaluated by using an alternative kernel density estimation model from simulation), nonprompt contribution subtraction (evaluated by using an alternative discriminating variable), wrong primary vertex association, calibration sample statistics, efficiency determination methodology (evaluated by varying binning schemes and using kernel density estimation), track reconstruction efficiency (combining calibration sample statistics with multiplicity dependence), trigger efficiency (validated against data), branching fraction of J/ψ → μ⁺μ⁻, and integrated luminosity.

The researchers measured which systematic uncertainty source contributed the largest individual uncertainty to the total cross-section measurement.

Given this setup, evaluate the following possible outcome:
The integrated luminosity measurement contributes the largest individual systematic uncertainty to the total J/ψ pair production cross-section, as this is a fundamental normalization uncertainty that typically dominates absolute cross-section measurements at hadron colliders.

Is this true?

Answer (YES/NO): NO